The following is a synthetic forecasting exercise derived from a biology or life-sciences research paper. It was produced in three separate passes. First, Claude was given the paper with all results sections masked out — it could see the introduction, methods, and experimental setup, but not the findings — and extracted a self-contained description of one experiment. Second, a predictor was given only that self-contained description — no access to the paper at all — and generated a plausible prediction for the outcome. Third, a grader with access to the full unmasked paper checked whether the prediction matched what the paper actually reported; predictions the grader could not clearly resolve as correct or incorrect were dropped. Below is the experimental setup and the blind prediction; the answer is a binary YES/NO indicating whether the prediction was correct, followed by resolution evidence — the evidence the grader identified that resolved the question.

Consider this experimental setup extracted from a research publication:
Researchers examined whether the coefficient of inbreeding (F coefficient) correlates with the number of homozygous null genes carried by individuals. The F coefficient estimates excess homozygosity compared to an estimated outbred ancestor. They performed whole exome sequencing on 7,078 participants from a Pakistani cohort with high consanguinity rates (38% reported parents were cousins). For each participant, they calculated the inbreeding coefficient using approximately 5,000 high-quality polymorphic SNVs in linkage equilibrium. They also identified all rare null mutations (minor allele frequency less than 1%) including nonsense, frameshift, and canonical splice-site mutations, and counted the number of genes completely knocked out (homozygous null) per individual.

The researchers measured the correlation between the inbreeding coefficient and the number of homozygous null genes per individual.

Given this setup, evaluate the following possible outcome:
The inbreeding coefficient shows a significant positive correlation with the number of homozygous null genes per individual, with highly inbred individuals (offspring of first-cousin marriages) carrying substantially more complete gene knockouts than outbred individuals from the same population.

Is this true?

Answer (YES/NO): NO